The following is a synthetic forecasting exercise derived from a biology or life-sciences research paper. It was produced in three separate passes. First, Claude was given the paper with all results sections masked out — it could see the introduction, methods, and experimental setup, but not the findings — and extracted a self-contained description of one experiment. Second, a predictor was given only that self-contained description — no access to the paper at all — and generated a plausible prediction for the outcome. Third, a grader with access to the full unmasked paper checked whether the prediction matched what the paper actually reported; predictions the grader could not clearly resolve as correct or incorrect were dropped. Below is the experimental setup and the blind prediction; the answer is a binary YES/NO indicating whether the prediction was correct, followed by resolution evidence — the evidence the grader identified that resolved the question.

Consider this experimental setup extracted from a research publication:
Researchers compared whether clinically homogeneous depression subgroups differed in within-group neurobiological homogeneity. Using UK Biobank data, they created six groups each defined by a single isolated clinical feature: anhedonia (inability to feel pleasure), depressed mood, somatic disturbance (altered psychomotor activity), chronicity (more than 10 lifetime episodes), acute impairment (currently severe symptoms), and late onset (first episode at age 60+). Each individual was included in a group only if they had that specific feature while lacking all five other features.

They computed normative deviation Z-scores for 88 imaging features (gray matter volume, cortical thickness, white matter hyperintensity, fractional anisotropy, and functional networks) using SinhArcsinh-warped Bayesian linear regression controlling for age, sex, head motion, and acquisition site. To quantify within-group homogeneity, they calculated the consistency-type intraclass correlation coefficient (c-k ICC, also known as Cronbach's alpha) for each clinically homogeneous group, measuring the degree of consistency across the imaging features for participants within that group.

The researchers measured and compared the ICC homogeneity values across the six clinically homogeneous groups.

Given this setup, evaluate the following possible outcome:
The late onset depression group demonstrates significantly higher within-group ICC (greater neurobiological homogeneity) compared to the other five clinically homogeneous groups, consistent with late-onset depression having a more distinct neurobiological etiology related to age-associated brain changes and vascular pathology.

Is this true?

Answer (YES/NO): NO